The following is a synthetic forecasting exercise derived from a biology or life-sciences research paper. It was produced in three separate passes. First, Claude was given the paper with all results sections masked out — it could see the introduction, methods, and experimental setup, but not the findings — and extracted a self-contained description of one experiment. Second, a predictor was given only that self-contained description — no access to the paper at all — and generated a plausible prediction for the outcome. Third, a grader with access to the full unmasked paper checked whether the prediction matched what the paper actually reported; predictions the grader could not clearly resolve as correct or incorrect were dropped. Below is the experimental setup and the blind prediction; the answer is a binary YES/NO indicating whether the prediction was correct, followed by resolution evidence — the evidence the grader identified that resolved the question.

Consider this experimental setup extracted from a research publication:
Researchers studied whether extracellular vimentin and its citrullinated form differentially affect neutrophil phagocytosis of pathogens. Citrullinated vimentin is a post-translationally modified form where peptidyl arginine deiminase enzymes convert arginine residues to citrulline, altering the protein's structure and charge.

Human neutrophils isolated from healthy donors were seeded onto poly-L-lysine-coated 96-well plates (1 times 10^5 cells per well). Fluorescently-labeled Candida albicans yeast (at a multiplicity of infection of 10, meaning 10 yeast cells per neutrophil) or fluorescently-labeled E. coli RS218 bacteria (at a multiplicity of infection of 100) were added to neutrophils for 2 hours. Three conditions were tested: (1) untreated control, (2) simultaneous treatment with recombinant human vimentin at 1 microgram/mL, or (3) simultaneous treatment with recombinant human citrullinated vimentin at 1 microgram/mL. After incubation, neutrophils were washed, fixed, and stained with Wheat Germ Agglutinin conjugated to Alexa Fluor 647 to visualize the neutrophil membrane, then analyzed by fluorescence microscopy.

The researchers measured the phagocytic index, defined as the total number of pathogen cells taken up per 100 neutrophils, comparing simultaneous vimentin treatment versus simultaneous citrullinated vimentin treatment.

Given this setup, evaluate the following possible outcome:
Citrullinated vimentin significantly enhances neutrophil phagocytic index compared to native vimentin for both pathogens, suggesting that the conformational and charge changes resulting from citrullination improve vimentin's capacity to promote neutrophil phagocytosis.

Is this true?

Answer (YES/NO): NO